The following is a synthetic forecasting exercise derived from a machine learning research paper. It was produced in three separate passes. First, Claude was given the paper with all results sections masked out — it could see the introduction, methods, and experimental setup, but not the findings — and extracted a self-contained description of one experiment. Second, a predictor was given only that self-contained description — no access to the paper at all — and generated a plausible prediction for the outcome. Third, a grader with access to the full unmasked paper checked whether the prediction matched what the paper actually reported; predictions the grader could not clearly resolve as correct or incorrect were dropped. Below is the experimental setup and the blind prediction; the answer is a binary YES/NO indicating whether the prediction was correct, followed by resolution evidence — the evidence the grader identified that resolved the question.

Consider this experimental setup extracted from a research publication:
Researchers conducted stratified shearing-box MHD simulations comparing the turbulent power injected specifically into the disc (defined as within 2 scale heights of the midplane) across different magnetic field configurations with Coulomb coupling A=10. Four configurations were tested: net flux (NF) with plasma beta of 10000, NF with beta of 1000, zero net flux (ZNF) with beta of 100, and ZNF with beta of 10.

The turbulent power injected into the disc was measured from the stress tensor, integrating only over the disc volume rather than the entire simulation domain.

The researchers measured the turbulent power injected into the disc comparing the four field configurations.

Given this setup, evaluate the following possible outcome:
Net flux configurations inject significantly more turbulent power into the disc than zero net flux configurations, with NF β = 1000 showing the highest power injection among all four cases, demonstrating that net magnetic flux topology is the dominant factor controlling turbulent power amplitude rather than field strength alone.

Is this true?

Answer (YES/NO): YES